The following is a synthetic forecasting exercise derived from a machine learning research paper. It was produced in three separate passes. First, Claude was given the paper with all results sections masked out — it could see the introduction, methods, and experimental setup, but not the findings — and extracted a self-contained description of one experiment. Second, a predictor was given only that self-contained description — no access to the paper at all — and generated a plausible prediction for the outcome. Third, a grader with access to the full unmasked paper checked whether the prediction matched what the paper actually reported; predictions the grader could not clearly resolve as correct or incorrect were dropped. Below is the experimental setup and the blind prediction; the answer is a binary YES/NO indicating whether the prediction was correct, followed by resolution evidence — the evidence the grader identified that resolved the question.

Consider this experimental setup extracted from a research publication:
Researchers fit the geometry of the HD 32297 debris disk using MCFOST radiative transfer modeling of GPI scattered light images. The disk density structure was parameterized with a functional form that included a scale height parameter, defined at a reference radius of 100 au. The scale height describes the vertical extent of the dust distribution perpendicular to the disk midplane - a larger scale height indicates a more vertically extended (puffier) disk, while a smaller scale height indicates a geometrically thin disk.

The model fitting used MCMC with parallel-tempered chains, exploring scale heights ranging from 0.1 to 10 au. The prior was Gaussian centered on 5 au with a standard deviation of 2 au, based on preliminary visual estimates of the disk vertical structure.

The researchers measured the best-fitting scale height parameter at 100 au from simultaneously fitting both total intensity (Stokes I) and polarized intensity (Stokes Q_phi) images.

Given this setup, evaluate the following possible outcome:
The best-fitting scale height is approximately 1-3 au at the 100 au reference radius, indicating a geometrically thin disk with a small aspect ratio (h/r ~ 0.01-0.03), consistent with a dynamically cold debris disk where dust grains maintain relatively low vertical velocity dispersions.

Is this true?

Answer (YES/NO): NO